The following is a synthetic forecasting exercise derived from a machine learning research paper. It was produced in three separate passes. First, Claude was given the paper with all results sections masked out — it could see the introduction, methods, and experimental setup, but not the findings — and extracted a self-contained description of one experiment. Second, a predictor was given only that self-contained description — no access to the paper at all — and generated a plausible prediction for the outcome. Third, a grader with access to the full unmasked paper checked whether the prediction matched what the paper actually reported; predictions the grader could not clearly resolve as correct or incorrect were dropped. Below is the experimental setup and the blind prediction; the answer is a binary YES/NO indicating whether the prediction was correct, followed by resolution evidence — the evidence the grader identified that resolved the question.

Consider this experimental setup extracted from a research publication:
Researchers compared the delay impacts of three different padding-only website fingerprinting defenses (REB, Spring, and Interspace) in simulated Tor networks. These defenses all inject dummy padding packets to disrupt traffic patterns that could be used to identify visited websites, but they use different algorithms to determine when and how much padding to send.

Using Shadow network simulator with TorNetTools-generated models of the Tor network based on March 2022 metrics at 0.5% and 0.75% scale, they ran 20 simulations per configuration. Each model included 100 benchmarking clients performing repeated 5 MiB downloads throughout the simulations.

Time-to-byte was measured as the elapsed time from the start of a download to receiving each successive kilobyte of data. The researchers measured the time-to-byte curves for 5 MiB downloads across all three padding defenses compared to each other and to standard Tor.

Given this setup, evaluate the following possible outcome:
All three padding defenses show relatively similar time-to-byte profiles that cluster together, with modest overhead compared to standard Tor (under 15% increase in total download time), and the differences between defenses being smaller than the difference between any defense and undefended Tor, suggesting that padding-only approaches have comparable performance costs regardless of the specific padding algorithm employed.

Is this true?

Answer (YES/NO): NO